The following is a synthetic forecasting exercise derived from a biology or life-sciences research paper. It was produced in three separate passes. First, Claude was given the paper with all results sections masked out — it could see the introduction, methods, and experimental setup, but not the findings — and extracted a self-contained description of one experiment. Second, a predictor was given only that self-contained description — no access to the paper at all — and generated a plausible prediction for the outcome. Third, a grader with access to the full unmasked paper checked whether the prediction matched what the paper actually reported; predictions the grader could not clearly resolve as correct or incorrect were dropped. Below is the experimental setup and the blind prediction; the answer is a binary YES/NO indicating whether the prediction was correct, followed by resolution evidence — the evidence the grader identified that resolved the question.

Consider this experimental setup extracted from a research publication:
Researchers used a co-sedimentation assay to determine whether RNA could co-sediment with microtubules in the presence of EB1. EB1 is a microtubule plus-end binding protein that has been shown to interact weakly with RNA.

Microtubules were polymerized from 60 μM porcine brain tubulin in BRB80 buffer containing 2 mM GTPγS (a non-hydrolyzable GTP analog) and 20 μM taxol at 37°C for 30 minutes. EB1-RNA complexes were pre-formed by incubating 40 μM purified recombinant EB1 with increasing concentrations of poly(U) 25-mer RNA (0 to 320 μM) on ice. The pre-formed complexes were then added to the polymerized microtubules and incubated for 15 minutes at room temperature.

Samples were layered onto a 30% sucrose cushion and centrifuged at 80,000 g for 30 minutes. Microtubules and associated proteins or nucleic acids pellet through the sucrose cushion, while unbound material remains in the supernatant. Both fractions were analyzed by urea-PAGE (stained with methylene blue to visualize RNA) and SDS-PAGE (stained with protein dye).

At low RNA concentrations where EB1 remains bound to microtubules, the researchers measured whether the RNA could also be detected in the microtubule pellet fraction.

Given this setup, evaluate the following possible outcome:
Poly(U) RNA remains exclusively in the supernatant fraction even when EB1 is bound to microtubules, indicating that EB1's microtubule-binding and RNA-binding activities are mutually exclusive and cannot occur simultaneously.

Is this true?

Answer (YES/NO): YES